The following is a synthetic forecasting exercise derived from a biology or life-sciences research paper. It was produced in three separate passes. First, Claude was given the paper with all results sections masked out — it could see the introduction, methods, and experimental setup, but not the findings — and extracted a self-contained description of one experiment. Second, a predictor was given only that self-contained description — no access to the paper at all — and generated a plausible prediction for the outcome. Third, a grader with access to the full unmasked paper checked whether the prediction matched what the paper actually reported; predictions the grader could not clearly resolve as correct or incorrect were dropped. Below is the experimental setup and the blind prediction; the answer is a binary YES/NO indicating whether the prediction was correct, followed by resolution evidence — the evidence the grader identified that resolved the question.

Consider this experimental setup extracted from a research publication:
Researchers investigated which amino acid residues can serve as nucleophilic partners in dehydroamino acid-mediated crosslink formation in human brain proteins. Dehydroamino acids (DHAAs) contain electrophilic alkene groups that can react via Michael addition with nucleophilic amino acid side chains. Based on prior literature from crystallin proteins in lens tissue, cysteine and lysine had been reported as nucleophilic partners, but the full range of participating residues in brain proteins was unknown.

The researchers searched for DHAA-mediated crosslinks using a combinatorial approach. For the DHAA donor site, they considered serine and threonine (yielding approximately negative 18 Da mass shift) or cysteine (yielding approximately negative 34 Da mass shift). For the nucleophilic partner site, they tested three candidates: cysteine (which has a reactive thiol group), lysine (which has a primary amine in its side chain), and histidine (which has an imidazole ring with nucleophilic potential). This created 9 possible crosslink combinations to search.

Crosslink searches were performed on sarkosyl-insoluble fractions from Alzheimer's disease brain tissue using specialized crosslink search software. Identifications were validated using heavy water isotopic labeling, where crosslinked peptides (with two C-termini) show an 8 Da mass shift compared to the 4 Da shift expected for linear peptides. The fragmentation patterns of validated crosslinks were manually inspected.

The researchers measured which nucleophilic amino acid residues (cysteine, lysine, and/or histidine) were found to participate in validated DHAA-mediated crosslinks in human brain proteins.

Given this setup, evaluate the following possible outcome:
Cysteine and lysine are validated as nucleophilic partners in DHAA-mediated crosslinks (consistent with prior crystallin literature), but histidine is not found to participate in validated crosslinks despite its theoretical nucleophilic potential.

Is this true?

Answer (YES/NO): NO